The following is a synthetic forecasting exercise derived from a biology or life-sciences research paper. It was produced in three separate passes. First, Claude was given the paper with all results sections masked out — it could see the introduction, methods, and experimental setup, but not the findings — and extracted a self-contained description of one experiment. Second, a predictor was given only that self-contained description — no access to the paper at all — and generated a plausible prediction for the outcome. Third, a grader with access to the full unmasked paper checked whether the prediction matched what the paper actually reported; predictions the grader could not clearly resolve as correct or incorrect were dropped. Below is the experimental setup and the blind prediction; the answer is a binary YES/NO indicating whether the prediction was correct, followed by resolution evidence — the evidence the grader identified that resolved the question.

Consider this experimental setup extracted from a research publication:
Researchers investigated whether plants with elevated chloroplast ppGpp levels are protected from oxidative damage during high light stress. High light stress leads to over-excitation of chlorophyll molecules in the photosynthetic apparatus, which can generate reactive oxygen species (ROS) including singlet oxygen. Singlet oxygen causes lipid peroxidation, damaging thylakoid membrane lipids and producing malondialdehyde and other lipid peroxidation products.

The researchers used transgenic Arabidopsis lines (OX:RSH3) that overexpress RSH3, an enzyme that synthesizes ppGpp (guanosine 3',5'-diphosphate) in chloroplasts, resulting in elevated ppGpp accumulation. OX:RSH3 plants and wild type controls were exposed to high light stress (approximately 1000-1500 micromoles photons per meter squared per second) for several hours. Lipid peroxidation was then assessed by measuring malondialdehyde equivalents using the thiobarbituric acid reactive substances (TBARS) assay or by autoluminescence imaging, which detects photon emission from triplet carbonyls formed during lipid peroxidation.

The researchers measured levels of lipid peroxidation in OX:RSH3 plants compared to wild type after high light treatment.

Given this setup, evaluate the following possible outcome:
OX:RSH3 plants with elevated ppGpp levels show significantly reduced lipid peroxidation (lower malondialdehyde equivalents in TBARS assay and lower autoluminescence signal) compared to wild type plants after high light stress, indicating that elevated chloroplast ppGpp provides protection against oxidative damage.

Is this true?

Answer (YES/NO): YES